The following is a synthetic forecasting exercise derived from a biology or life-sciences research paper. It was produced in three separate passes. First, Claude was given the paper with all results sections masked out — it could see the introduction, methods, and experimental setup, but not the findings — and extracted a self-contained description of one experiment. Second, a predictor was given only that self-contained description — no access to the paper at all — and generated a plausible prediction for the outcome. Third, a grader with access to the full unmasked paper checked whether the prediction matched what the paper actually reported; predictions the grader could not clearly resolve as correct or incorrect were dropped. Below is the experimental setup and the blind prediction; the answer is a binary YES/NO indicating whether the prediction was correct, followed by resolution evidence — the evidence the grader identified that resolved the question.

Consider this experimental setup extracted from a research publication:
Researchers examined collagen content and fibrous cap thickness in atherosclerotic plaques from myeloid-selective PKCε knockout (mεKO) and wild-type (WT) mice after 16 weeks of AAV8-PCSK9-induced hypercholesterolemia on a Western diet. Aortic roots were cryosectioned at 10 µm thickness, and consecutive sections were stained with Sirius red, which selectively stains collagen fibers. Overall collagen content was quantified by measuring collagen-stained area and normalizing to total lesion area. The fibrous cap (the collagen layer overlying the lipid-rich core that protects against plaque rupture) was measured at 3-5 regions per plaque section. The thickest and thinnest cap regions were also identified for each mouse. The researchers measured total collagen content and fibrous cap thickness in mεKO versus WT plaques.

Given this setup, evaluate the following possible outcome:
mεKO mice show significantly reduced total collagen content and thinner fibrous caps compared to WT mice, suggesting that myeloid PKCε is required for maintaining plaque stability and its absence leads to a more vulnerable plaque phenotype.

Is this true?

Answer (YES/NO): NO